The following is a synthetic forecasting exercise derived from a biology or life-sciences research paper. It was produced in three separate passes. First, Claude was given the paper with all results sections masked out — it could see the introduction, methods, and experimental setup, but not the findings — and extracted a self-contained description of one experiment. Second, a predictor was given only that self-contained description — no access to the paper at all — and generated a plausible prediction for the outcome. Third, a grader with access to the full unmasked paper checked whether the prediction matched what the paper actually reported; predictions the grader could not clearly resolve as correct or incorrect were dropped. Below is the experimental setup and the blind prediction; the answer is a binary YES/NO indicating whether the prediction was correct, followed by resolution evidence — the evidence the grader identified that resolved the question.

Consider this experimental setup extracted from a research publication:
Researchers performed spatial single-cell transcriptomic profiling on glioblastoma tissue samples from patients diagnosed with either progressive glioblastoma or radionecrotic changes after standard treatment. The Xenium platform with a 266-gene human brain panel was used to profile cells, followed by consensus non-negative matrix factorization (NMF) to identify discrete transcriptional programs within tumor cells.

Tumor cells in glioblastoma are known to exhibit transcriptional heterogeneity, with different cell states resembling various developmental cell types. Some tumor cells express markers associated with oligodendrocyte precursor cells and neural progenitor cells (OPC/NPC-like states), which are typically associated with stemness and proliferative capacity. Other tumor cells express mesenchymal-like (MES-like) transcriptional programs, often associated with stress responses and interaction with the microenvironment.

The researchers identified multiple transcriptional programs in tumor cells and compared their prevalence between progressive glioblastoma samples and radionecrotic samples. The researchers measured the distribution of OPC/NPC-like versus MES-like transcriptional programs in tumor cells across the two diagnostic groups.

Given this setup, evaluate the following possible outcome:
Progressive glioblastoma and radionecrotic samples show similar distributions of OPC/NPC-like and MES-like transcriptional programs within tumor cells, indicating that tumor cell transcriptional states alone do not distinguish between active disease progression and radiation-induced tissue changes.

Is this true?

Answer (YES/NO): NO